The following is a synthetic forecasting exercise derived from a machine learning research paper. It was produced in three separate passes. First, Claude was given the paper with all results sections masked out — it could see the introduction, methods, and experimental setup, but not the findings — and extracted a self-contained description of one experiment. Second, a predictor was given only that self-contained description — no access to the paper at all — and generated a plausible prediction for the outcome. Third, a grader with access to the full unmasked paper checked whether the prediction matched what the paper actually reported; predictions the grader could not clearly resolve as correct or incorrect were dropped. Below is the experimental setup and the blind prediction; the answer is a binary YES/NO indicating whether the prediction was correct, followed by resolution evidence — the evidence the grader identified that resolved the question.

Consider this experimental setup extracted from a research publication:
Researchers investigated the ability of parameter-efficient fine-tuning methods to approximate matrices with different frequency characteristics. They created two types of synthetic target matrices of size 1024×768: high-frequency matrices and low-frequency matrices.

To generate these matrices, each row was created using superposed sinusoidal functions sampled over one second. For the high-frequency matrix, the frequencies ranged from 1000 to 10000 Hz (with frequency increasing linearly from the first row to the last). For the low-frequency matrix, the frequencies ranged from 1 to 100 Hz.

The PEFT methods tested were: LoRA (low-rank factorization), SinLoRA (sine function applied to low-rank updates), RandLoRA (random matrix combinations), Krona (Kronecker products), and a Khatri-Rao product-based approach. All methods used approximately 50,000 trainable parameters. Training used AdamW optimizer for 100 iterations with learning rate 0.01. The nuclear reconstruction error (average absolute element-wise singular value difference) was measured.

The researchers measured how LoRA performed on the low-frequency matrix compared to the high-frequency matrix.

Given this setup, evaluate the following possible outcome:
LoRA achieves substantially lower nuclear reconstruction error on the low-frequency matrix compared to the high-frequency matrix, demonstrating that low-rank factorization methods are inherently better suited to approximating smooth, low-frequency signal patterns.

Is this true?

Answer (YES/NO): YES